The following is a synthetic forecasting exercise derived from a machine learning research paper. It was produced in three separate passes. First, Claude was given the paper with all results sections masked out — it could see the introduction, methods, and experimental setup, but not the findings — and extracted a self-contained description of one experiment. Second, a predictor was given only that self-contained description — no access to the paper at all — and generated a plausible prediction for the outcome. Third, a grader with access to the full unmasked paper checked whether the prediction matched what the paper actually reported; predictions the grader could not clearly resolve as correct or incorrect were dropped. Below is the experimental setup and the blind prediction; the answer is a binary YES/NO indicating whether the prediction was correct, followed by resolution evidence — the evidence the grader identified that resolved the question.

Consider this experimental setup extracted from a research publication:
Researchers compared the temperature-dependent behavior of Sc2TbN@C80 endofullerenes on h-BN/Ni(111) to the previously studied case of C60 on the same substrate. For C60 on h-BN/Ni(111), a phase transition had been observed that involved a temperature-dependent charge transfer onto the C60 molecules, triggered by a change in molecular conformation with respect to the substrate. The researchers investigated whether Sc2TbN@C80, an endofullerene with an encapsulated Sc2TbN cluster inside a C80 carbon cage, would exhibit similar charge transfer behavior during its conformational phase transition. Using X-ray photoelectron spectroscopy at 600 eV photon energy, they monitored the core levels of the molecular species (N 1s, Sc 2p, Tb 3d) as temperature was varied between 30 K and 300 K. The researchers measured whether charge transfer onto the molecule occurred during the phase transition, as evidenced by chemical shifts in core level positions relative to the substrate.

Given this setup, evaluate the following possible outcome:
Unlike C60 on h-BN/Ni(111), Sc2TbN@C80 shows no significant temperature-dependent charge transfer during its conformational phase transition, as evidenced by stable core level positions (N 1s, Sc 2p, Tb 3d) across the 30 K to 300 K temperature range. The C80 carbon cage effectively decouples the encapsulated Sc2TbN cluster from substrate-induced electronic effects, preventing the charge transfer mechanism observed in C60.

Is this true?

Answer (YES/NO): NO